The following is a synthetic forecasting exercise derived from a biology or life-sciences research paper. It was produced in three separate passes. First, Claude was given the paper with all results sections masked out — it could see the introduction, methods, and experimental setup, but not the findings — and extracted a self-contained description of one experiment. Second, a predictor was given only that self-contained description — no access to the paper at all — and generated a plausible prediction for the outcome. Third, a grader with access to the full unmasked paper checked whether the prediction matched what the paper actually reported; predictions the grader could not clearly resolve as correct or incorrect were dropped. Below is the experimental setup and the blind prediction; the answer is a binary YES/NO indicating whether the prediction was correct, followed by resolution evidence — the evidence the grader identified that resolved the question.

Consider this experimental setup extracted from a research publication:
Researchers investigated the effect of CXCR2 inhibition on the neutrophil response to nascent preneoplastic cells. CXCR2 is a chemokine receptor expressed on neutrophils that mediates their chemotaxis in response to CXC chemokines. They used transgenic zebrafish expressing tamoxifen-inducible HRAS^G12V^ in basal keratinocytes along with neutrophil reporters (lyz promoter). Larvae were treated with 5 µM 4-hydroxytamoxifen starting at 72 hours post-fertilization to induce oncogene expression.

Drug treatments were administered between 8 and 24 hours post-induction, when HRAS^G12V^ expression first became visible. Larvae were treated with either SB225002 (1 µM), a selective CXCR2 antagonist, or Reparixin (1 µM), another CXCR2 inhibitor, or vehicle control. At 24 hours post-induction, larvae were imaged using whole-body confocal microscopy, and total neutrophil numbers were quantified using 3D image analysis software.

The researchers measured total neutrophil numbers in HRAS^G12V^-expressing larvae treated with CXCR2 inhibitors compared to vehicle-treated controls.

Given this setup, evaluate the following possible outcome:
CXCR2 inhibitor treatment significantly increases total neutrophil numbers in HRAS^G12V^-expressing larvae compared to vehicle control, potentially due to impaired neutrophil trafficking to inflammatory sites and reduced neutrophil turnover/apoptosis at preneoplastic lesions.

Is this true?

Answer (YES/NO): NO